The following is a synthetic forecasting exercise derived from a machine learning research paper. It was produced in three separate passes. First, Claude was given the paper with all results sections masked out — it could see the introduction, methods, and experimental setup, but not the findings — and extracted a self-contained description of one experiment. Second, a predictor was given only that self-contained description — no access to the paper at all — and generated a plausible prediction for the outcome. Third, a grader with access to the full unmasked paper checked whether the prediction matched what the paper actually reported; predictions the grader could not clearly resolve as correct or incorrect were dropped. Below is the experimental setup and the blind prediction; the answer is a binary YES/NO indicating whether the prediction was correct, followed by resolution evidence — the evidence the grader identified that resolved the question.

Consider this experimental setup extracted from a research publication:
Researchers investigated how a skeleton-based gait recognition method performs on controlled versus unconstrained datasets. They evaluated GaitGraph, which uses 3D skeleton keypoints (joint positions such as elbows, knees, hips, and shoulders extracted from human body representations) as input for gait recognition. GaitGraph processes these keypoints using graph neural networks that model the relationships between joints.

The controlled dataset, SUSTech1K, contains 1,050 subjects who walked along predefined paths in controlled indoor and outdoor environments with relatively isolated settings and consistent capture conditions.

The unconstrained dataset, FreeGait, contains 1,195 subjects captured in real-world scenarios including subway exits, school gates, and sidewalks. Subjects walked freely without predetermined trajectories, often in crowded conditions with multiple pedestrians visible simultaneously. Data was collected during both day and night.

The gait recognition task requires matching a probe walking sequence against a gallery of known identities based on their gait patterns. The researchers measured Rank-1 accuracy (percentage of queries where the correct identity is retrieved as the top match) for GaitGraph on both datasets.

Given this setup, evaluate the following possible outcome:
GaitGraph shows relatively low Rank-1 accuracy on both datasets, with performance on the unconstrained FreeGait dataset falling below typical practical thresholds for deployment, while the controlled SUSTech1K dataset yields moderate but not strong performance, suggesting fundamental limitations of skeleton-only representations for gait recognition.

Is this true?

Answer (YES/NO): NO